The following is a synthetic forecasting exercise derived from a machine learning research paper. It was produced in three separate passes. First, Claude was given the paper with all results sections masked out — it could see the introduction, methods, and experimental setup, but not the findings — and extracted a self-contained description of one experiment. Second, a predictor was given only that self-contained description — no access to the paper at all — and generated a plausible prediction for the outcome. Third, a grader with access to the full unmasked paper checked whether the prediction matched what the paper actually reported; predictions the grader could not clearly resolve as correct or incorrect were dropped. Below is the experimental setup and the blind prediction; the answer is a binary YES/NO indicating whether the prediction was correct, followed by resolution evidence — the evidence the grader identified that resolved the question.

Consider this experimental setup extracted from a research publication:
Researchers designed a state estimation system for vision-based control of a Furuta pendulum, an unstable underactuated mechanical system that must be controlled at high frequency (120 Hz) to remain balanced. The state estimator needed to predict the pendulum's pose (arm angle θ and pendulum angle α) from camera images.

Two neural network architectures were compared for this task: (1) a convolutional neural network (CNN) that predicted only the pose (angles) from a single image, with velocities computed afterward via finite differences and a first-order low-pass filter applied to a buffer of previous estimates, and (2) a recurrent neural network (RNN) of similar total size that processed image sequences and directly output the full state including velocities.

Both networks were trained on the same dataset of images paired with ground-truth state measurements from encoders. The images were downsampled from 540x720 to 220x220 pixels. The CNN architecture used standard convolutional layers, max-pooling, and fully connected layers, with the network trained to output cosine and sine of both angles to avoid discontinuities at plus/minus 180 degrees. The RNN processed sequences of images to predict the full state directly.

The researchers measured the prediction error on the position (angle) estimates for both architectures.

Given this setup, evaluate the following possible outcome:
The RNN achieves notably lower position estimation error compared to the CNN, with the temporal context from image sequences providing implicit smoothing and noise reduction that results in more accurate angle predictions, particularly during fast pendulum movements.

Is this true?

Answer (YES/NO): NO